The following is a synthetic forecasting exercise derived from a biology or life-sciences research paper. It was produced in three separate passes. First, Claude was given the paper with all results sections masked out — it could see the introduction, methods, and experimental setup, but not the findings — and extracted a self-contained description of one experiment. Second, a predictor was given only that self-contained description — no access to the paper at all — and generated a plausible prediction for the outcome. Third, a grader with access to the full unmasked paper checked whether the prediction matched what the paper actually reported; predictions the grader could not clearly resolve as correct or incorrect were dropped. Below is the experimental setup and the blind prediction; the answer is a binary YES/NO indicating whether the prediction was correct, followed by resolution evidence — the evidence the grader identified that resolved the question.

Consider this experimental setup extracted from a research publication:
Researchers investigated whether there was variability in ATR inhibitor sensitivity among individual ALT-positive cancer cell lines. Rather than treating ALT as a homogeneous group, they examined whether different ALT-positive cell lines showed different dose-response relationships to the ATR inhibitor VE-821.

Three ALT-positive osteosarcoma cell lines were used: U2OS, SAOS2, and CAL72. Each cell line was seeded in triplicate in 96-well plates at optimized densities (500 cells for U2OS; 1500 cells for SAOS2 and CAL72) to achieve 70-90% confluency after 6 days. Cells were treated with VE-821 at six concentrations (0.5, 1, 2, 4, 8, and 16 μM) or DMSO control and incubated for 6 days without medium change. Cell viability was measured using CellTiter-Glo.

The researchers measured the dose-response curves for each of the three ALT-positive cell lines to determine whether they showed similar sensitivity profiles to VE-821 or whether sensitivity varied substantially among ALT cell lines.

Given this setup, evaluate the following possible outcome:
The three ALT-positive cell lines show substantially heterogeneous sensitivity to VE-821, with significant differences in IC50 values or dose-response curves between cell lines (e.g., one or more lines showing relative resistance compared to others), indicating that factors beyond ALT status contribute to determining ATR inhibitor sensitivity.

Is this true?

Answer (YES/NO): YES